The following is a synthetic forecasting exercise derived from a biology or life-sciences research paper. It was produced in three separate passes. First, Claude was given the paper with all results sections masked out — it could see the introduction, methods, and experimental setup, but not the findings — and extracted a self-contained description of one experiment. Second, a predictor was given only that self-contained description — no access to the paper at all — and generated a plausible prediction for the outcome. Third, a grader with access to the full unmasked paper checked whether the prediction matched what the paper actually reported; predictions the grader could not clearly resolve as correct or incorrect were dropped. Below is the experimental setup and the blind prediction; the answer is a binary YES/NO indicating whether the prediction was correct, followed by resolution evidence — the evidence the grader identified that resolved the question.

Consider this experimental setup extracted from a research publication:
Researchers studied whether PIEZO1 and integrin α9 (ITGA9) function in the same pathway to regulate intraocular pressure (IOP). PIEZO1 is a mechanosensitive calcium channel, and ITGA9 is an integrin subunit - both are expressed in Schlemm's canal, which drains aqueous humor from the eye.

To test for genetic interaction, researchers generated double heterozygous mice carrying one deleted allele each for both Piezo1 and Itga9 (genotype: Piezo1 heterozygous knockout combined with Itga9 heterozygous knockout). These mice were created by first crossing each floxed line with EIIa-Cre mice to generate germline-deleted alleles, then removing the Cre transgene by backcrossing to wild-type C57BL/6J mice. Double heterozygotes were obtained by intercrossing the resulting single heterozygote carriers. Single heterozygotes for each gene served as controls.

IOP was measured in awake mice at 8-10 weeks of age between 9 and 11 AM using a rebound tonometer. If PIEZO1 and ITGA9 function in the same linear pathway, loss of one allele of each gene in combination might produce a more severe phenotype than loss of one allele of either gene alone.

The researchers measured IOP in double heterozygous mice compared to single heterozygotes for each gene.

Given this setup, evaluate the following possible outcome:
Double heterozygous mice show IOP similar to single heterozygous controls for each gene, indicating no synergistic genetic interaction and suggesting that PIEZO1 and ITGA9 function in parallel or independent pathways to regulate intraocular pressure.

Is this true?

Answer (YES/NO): NO